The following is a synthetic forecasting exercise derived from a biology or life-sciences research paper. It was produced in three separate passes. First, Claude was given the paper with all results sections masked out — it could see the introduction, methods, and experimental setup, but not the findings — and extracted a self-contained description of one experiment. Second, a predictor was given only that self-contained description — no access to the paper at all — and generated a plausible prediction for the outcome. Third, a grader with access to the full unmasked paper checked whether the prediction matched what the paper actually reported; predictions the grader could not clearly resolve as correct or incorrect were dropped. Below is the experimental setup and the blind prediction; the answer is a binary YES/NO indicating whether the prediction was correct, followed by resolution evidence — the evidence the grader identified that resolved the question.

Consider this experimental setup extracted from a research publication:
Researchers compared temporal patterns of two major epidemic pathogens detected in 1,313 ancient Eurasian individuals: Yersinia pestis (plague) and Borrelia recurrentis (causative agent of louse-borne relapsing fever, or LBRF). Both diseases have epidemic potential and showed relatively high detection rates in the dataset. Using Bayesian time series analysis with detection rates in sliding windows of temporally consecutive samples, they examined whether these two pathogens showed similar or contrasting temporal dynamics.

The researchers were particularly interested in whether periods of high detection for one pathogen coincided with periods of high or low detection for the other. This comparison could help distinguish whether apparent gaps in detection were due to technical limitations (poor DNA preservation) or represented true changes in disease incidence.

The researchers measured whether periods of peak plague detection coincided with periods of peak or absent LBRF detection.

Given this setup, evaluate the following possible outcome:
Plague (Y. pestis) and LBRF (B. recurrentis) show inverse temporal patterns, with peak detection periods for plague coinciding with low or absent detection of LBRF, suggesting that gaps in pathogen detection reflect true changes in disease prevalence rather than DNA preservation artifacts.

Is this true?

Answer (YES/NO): YES